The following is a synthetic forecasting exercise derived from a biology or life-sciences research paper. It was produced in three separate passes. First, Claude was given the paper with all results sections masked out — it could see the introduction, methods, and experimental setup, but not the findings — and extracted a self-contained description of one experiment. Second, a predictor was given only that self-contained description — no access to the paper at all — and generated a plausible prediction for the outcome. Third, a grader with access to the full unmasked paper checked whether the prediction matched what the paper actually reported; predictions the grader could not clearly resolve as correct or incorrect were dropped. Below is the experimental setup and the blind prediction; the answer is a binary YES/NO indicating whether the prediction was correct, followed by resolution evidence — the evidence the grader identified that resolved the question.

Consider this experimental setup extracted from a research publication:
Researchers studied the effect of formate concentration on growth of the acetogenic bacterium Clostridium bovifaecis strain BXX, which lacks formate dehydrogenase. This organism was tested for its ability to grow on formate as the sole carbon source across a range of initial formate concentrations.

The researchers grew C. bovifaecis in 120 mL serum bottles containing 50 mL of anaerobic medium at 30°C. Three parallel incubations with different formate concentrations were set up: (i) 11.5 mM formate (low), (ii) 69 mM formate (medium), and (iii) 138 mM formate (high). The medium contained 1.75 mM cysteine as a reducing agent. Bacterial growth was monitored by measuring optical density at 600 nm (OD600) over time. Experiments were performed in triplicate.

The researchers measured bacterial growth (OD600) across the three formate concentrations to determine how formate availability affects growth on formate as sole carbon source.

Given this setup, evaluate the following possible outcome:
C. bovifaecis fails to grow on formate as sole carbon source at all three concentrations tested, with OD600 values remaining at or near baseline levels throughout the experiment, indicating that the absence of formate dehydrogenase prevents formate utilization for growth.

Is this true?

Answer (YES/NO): NO